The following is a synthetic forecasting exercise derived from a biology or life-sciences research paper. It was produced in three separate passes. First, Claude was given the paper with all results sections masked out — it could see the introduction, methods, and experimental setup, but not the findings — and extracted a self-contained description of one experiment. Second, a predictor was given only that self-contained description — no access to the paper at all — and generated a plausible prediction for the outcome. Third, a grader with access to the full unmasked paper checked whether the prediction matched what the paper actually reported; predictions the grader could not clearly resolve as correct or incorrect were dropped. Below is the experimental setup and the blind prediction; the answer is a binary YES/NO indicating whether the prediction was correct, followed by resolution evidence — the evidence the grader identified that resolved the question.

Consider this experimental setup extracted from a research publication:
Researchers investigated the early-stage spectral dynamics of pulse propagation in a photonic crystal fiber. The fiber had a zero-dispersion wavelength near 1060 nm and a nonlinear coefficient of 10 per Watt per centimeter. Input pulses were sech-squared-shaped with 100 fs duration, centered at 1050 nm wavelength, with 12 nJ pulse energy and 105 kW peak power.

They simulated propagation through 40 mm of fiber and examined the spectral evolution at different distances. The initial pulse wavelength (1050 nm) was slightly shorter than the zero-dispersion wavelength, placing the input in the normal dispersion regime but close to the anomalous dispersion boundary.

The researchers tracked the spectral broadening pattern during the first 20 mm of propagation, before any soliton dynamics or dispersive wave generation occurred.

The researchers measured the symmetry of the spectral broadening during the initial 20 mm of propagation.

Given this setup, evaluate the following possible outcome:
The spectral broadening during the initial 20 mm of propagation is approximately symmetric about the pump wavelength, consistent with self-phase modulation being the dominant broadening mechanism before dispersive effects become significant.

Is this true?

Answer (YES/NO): YES